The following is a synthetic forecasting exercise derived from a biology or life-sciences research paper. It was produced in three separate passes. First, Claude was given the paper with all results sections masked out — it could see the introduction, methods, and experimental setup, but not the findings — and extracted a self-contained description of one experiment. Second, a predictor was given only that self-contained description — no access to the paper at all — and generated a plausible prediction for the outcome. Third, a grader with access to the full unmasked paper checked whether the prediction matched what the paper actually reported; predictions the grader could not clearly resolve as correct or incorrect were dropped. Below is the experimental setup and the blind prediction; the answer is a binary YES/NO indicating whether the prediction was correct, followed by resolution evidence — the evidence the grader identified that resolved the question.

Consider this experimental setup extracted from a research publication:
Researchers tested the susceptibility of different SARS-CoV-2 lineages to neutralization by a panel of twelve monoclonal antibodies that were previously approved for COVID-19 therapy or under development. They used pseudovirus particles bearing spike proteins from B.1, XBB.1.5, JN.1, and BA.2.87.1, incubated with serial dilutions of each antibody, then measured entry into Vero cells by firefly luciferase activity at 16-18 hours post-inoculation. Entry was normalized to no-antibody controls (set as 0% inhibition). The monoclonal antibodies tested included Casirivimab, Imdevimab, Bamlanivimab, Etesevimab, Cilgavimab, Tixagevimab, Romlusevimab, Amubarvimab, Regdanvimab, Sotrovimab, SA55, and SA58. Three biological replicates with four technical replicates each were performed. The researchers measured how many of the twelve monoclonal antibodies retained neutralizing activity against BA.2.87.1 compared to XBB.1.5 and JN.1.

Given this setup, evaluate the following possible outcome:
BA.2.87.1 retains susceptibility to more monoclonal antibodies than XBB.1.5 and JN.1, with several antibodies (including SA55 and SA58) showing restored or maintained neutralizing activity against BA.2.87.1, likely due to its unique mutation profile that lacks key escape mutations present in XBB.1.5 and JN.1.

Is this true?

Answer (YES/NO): NO